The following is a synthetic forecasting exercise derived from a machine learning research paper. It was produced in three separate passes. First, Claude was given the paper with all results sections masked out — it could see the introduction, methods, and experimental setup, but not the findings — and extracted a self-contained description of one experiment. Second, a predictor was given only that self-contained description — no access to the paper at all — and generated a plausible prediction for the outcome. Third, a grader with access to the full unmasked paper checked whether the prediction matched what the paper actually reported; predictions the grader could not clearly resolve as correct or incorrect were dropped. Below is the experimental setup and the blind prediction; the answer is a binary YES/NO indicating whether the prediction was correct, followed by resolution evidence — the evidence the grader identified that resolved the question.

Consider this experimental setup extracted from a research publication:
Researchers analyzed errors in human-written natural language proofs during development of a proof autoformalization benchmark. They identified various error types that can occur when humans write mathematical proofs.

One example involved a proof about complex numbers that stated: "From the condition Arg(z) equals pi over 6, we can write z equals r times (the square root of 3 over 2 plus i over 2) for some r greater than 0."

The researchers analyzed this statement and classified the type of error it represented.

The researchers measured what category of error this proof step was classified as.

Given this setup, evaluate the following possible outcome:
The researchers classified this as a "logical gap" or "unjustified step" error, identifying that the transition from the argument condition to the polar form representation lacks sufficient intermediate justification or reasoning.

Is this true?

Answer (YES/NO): NO